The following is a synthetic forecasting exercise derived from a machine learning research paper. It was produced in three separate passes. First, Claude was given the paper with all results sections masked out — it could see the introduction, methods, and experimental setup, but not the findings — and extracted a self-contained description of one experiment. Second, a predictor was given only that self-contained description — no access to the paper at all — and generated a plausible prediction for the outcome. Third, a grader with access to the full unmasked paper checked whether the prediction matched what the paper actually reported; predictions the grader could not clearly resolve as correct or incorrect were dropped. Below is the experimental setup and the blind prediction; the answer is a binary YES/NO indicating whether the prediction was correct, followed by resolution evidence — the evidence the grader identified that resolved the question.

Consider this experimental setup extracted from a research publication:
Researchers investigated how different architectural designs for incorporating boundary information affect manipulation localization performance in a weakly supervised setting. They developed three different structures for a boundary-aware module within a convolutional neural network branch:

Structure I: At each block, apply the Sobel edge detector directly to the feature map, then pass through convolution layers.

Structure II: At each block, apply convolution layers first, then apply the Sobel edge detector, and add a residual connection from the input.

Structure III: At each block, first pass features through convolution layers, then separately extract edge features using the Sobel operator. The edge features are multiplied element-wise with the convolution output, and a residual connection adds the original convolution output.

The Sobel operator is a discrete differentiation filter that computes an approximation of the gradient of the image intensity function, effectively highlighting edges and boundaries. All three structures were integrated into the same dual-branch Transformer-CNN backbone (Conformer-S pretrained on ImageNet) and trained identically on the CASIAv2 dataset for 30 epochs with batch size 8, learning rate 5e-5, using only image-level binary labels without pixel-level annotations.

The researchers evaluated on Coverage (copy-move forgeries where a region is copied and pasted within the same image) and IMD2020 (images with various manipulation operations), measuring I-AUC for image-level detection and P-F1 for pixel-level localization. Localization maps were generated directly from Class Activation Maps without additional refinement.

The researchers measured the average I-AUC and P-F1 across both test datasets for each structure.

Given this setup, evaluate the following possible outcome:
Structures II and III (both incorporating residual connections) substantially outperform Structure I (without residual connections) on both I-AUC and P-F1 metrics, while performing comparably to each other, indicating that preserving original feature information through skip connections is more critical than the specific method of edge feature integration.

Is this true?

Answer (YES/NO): NO